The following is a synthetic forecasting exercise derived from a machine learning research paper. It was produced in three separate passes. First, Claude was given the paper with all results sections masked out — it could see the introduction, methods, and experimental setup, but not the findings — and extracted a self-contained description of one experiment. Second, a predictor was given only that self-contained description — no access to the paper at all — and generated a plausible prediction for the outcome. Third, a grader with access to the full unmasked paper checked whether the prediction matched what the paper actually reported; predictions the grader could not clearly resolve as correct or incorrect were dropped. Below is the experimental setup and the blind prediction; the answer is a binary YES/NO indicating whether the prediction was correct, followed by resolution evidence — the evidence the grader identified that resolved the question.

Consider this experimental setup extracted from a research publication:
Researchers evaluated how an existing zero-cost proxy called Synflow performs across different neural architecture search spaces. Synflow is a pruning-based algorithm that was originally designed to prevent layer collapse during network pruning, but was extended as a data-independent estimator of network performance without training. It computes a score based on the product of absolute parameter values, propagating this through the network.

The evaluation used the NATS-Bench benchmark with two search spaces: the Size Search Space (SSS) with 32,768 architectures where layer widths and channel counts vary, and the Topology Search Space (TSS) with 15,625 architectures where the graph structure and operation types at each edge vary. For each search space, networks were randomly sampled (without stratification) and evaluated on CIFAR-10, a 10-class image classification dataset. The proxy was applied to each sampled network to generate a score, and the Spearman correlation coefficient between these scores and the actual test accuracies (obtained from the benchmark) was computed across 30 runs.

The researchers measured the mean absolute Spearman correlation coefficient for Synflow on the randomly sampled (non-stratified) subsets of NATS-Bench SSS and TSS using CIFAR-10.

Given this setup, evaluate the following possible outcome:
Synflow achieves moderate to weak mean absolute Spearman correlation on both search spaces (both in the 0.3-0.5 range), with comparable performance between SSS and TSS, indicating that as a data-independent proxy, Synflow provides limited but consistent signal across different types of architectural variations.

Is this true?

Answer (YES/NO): NO